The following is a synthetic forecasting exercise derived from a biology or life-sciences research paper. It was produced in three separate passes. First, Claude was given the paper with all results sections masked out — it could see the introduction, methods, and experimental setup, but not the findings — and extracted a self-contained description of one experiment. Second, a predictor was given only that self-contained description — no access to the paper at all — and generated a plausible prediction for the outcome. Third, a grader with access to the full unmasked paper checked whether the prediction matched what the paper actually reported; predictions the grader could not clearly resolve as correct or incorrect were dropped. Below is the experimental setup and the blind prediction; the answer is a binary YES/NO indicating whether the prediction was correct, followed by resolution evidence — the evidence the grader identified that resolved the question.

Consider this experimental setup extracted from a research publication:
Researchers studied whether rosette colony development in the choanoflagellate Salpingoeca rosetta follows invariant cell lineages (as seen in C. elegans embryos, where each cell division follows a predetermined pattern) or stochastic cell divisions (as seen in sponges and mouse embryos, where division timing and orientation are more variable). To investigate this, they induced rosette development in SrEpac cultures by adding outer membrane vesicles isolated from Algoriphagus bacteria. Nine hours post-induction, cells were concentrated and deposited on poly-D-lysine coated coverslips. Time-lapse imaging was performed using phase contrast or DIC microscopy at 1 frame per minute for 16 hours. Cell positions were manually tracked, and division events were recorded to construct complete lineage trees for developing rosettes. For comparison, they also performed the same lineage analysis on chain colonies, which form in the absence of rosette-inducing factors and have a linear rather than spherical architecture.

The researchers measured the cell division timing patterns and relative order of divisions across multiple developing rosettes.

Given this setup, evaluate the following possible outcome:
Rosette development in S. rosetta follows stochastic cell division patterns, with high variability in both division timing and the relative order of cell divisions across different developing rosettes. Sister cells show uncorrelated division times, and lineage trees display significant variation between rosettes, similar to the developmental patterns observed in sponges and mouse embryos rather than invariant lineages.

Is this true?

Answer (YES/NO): YES